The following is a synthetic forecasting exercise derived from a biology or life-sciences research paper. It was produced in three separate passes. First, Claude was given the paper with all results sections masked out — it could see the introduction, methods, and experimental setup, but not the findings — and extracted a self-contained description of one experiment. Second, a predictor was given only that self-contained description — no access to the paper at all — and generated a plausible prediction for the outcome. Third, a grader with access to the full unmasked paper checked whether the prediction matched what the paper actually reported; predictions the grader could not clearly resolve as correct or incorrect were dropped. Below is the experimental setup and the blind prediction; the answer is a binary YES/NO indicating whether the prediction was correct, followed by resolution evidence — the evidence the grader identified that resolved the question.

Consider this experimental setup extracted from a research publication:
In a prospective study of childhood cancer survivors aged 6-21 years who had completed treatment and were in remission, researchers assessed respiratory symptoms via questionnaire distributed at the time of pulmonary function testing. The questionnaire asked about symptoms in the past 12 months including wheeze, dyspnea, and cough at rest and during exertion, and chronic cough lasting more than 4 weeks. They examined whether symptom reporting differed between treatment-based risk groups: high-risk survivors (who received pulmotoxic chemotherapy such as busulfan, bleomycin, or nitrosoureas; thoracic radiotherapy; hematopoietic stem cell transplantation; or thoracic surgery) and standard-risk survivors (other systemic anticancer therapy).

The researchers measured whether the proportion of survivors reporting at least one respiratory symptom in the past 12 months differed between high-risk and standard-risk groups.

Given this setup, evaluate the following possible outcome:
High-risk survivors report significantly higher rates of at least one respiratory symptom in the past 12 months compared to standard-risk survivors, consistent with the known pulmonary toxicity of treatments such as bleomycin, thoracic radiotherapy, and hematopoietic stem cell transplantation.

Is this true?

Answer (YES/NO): NO